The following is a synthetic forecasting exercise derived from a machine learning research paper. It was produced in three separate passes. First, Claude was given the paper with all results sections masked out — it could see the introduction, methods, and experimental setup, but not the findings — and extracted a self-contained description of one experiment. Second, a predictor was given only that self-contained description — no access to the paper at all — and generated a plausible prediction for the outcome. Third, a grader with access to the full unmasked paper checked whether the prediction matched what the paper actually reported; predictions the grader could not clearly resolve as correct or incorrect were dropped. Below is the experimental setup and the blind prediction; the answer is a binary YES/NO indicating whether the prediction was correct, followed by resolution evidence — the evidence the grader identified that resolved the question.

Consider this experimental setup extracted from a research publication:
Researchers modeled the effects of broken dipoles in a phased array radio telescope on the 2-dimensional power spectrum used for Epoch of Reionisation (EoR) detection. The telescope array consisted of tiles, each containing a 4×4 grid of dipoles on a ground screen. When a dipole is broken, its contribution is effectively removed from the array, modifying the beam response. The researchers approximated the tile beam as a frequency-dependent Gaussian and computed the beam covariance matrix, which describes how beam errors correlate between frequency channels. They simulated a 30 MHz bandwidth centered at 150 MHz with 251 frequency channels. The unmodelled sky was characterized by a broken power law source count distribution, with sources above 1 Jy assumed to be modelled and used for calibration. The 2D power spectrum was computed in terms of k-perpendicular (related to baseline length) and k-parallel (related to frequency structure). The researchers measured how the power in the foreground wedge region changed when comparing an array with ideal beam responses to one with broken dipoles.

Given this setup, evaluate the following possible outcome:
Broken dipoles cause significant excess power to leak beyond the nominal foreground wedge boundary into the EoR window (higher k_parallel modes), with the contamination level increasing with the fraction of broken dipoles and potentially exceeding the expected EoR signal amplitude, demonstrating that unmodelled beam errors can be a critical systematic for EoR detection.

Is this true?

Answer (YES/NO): YES